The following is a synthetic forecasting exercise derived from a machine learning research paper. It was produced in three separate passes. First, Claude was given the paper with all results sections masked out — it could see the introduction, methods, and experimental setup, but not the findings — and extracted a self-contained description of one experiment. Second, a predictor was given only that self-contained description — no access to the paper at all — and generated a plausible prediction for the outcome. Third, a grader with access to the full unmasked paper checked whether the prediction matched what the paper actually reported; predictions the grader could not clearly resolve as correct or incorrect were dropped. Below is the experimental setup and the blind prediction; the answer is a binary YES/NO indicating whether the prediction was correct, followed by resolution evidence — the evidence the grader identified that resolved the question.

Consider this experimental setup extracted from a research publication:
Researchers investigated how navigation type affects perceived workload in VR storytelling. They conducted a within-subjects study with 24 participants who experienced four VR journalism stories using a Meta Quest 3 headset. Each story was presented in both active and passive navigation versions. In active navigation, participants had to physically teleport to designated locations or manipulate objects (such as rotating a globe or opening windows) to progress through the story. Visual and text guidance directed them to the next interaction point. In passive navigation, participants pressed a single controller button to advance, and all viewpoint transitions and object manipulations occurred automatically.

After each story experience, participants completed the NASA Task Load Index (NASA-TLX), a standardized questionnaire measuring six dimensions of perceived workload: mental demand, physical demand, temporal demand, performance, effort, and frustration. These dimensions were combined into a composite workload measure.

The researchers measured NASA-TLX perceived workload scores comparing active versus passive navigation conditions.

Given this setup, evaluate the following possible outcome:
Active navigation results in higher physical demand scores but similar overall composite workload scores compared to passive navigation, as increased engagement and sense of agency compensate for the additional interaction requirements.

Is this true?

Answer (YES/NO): NO